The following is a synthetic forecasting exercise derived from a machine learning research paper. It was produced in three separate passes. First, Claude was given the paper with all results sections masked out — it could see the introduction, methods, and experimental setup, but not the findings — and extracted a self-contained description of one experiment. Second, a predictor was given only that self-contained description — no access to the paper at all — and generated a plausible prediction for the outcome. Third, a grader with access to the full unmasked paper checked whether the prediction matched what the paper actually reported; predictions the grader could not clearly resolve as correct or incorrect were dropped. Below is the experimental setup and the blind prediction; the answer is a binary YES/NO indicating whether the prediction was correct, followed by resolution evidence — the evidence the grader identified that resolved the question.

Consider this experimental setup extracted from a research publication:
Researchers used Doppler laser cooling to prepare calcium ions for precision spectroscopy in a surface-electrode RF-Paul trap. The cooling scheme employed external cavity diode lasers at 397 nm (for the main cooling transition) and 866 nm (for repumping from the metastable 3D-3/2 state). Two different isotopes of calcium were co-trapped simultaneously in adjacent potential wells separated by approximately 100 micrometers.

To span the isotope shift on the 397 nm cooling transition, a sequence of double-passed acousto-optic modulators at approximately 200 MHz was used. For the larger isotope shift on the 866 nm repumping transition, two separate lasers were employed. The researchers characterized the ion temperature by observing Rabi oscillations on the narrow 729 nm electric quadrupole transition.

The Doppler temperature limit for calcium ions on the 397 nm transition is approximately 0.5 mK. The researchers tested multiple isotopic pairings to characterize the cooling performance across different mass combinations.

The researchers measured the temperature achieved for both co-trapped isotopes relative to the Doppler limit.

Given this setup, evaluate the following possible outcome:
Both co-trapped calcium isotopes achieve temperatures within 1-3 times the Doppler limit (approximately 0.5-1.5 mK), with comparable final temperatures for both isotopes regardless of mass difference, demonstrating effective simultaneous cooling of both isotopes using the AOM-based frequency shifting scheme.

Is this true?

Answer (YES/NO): YES